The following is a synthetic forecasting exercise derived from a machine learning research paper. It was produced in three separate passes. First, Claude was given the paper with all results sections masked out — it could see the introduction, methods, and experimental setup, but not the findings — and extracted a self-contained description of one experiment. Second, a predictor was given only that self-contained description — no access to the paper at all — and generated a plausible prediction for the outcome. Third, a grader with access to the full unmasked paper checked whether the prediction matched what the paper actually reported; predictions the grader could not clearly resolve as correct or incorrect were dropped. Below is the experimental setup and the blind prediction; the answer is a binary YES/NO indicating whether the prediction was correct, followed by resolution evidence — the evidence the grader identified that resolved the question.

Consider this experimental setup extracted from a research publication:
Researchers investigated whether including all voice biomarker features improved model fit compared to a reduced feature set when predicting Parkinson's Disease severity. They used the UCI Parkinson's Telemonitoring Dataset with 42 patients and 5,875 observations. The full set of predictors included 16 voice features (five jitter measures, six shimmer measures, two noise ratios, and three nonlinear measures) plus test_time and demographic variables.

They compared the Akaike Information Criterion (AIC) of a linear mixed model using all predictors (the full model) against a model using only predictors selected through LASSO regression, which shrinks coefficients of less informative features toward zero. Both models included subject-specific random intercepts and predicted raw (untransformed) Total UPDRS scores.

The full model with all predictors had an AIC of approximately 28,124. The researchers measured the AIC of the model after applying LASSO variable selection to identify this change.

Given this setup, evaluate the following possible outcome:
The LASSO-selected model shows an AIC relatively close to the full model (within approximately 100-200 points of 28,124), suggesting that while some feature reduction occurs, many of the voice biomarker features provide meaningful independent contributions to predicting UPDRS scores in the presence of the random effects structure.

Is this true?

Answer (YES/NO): NO